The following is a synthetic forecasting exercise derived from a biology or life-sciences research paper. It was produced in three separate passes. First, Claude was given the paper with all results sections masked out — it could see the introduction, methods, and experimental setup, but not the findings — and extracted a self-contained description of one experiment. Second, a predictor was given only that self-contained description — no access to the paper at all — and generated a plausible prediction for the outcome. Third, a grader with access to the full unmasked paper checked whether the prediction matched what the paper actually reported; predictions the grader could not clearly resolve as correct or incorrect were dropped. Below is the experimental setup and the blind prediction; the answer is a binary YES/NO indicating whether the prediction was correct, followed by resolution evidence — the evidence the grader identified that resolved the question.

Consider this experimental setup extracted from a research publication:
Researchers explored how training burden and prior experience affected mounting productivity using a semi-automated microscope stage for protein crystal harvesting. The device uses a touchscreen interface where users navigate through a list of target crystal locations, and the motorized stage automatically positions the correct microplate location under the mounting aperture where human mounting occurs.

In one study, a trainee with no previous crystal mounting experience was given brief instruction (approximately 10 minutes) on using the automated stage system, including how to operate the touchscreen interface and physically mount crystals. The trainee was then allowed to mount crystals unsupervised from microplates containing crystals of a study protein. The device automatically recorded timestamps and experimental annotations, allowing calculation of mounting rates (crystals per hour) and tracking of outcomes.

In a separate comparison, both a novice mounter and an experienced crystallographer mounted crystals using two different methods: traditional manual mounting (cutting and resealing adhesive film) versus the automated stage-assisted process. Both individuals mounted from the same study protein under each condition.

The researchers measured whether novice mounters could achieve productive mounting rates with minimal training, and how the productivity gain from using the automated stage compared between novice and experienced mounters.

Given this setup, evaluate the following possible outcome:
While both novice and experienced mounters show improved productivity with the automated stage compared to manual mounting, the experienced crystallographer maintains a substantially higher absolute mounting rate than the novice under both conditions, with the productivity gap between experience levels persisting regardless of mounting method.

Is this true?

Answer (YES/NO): YES